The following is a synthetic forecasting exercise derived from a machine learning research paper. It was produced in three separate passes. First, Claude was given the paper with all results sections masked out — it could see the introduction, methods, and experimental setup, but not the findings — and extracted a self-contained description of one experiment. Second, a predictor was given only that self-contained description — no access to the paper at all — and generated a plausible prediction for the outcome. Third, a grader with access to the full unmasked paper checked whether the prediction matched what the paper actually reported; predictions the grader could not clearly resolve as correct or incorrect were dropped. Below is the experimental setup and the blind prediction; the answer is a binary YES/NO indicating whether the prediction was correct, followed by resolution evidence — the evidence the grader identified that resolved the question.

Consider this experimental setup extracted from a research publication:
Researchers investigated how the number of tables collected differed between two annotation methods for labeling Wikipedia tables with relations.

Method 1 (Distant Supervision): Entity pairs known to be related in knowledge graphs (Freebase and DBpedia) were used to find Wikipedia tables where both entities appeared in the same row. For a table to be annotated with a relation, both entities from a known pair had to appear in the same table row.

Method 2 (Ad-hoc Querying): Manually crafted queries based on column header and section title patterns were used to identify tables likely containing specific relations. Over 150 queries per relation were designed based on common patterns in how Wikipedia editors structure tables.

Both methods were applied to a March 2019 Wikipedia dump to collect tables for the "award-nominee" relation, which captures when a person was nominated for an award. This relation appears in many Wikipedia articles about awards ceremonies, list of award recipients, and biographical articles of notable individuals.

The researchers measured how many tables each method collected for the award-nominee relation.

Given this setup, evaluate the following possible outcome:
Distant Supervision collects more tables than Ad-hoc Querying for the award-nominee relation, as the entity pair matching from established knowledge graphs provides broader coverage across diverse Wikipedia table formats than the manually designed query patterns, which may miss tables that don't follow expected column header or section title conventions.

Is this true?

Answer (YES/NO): NO